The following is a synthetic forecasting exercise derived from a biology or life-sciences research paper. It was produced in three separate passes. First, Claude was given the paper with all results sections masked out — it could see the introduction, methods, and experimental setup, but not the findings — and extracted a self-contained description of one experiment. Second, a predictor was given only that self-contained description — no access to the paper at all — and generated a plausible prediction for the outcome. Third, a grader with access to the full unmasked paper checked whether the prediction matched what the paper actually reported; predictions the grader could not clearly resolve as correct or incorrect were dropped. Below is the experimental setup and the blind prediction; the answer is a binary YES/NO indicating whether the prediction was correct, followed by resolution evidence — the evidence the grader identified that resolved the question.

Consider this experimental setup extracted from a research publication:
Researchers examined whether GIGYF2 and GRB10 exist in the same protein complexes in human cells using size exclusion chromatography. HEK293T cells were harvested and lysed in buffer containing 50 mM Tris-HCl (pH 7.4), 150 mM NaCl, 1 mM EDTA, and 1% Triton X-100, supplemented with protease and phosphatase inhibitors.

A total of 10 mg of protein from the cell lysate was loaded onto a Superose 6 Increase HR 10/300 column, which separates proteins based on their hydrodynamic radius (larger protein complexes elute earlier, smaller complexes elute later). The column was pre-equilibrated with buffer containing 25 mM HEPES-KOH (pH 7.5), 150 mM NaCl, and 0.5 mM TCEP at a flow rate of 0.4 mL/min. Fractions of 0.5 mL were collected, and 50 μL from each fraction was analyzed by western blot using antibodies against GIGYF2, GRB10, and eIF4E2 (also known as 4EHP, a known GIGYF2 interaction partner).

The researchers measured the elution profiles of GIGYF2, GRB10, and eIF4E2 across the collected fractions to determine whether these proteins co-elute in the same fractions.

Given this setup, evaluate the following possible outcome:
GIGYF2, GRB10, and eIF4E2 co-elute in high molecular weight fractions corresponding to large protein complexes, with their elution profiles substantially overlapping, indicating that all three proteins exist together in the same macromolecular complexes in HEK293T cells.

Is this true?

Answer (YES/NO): NO